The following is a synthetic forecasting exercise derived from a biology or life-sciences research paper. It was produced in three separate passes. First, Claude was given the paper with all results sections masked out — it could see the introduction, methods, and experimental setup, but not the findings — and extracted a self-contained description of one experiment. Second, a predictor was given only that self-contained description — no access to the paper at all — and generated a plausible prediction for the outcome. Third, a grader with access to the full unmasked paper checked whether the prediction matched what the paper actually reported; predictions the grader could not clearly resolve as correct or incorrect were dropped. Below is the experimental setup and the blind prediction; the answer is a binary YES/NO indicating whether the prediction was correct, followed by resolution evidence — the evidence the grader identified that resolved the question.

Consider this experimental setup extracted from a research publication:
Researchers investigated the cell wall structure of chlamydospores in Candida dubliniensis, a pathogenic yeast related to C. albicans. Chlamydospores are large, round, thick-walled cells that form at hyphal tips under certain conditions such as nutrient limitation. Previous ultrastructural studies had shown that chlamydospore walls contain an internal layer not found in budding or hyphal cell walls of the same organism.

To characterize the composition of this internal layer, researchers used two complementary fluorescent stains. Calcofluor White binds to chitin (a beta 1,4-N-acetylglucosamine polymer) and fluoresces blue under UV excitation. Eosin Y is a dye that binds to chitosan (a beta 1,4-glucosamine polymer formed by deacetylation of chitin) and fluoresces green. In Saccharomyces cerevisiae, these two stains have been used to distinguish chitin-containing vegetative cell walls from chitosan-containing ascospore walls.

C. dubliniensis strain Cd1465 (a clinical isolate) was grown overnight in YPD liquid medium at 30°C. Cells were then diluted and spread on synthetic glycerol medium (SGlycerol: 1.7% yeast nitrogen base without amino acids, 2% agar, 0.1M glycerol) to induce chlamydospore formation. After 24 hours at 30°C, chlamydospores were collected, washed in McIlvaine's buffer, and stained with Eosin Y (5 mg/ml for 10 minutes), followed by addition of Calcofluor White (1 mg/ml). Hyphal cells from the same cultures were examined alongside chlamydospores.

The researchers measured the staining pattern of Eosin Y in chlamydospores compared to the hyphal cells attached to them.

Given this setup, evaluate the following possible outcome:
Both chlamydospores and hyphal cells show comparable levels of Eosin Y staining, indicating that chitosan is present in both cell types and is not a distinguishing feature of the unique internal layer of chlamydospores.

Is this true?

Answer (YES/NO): NO